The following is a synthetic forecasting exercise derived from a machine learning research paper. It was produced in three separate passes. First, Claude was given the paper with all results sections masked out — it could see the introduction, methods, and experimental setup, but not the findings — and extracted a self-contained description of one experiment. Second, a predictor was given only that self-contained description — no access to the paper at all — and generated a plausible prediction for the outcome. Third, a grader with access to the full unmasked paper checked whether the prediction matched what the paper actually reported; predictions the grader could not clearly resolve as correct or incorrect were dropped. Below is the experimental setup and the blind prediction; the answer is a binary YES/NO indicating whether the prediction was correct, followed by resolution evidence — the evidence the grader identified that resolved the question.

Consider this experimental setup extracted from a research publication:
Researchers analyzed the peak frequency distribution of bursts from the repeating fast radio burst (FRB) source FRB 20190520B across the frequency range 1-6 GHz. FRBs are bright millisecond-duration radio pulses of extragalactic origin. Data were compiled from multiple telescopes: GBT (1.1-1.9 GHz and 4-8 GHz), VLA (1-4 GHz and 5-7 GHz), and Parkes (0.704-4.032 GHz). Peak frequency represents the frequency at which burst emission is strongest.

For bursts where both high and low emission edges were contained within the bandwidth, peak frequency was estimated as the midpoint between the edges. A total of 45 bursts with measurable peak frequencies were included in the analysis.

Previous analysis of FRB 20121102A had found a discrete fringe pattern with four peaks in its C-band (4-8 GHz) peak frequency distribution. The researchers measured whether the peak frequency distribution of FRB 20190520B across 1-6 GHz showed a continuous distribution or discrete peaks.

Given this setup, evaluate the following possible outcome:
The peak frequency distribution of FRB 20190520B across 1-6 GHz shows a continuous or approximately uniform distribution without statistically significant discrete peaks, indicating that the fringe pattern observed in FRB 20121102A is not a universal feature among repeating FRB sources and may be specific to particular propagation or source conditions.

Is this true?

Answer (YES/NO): NO